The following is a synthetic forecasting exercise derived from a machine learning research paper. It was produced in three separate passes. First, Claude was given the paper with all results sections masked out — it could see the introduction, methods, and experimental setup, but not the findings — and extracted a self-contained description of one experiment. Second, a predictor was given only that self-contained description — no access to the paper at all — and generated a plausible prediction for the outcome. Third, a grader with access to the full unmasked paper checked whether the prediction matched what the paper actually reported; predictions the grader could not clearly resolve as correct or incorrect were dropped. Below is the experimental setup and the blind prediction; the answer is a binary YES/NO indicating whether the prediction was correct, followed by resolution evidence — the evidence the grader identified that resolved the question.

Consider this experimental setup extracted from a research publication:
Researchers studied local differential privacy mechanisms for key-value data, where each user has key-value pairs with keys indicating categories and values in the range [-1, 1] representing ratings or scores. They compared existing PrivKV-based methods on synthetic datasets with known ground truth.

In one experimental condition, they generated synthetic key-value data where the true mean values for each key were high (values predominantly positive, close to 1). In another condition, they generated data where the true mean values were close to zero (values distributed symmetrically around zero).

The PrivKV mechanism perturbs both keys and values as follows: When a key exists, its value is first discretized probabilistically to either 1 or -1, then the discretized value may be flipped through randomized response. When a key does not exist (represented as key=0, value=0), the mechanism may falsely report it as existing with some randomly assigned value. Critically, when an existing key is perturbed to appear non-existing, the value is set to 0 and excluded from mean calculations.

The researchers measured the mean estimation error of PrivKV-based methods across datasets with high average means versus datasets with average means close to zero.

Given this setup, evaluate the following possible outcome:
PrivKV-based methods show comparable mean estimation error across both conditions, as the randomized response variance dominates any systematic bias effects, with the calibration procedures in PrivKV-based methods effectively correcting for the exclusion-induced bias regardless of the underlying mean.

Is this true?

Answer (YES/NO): NO